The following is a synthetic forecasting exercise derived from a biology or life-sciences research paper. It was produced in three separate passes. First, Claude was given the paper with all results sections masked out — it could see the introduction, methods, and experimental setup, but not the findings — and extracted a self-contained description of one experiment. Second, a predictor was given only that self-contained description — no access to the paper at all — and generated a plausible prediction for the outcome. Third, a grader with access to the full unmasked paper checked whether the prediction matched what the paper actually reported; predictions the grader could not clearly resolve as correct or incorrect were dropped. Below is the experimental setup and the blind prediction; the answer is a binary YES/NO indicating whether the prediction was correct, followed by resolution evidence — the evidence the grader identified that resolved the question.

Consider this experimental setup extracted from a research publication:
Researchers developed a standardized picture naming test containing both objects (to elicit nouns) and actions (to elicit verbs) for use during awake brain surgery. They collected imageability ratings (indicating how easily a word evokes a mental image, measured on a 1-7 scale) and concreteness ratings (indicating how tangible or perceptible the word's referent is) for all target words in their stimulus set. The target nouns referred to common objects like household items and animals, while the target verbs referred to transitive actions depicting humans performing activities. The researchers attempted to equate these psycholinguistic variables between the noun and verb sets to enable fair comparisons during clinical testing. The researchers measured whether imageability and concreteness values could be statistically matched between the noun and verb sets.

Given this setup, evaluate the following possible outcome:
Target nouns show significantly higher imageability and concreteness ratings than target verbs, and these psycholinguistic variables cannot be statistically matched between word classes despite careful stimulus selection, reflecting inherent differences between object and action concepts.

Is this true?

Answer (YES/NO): YES